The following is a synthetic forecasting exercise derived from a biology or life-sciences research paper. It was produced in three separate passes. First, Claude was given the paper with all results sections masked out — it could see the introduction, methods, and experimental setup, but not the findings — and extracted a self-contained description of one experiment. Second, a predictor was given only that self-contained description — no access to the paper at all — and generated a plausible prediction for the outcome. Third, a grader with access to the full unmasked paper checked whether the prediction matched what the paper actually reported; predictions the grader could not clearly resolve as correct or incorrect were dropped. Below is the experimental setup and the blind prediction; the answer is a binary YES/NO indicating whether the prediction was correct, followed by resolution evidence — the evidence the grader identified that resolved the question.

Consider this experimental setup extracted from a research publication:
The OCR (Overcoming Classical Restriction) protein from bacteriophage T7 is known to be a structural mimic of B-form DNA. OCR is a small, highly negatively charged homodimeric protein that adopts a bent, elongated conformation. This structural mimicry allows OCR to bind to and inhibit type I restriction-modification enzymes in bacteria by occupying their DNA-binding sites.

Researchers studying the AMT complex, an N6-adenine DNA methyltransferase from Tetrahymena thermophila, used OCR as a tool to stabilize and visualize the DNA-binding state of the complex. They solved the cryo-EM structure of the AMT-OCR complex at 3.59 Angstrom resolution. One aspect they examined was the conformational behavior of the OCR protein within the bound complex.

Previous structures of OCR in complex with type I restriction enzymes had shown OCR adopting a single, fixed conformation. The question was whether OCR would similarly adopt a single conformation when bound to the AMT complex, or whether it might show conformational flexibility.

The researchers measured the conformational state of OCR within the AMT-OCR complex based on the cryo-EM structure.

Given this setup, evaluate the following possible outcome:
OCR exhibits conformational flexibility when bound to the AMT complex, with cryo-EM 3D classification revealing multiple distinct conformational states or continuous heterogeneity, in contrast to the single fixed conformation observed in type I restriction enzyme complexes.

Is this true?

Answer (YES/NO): YES